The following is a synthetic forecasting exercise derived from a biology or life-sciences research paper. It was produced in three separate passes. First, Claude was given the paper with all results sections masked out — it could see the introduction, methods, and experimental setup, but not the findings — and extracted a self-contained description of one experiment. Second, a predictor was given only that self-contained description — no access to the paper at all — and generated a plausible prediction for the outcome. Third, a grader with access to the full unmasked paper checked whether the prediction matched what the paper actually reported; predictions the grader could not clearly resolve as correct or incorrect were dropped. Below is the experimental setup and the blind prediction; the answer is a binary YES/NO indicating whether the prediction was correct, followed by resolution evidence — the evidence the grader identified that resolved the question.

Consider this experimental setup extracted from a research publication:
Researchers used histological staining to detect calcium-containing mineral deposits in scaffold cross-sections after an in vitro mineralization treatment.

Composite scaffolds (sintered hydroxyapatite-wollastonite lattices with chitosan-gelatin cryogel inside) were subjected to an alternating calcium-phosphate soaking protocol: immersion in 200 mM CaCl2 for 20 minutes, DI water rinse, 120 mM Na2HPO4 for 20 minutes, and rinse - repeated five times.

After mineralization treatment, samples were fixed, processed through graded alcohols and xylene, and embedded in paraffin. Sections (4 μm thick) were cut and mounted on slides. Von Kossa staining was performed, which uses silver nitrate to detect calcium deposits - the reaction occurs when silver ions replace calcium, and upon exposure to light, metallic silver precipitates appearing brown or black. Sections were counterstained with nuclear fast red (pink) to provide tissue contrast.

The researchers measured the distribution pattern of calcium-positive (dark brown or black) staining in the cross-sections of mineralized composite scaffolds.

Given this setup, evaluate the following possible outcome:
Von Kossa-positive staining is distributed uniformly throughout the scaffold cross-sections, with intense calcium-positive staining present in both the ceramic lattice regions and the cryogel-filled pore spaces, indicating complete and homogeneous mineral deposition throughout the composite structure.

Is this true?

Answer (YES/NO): NO